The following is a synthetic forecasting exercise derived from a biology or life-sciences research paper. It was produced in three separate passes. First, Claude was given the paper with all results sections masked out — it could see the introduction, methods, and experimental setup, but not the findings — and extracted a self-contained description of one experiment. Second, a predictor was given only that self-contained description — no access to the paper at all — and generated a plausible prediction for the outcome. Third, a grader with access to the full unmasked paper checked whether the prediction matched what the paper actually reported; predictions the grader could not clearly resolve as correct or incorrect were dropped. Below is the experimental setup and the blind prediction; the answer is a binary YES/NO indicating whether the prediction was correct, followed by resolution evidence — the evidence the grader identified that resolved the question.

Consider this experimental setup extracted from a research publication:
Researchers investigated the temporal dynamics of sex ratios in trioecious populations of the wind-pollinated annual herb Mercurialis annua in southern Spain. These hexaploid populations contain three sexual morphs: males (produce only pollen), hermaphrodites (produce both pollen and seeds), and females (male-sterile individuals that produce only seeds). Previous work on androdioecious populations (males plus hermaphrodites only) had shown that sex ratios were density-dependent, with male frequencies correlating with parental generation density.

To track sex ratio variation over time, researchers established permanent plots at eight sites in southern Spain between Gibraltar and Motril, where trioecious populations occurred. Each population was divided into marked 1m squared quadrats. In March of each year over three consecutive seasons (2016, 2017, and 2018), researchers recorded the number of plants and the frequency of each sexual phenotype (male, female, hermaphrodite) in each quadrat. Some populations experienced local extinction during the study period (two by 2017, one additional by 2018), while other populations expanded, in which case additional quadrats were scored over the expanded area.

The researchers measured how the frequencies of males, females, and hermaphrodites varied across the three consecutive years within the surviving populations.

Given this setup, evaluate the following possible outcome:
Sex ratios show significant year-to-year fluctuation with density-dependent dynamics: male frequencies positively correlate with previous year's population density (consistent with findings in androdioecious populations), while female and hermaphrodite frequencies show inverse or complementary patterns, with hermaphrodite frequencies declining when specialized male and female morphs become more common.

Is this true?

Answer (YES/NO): NO